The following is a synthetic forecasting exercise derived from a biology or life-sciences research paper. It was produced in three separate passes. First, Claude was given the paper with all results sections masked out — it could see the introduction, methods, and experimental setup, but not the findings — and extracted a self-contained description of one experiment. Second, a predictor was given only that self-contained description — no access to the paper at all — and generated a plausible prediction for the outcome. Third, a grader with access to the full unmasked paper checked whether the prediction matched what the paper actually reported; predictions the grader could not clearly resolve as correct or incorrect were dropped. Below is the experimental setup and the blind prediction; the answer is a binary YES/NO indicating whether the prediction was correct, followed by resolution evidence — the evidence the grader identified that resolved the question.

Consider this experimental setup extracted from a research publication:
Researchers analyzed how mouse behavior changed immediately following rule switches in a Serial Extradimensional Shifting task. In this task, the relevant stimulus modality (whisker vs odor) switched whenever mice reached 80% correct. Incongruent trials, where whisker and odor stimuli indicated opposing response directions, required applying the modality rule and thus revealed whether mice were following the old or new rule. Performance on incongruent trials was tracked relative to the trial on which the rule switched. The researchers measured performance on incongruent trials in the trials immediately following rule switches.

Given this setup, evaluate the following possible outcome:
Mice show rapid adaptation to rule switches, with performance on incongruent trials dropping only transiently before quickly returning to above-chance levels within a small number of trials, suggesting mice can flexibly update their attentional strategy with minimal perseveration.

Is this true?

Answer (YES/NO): NO